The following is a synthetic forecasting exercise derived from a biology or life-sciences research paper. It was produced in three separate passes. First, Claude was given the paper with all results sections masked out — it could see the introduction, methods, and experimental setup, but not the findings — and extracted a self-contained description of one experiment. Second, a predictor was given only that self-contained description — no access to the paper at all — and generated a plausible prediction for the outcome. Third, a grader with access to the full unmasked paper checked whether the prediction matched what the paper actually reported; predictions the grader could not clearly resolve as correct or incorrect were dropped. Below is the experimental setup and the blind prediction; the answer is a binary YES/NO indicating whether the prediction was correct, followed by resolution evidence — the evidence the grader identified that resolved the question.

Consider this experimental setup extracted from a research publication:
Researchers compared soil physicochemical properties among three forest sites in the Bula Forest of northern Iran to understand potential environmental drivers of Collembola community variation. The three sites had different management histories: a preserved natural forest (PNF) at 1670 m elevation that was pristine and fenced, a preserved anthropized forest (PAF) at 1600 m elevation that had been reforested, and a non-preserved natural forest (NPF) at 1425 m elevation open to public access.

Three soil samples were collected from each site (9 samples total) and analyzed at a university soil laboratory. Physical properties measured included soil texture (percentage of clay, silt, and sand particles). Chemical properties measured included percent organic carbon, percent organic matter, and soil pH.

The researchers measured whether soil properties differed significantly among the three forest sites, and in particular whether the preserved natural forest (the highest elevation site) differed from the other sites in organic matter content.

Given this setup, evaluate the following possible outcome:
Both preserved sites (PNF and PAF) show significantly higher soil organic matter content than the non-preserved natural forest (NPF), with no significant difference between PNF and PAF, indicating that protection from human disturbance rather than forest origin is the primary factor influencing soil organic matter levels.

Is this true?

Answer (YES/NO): NO